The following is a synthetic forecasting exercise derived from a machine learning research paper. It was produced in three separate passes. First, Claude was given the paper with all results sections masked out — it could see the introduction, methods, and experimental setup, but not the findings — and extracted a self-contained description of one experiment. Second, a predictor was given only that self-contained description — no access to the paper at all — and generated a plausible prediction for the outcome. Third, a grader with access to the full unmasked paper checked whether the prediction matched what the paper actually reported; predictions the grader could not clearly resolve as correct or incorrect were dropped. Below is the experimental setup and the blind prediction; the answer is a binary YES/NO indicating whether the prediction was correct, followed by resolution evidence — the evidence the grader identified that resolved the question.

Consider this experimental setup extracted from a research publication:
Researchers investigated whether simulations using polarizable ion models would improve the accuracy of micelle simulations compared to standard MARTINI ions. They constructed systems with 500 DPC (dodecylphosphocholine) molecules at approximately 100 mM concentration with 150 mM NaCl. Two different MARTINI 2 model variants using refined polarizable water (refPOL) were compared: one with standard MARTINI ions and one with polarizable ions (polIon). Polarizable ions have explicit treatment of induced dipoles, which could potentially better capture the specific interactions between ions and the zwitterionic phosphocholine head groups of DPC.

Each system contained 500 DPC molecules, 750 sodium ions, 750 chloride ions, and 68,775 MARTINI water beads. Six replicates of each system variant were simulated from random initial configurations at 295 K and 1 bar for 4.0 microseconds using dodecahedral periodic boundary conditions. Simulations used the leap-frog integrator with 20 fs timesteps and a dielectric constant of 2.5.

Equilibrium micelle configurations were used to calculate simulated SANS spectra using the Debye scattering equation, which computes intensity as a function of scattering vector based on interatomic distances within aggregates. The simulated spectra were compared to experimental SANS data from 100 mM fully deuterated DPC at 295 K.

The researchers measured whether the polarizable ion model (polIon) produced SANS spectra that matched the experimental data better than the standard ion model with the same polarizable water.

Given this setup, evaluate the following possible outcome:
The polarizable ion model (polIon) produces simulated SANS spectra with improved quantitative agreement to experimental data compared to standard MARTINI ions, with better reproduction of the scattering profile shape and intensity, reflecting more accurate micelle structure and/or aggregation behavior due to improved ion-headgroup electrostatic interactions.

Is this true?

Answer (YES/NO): NO